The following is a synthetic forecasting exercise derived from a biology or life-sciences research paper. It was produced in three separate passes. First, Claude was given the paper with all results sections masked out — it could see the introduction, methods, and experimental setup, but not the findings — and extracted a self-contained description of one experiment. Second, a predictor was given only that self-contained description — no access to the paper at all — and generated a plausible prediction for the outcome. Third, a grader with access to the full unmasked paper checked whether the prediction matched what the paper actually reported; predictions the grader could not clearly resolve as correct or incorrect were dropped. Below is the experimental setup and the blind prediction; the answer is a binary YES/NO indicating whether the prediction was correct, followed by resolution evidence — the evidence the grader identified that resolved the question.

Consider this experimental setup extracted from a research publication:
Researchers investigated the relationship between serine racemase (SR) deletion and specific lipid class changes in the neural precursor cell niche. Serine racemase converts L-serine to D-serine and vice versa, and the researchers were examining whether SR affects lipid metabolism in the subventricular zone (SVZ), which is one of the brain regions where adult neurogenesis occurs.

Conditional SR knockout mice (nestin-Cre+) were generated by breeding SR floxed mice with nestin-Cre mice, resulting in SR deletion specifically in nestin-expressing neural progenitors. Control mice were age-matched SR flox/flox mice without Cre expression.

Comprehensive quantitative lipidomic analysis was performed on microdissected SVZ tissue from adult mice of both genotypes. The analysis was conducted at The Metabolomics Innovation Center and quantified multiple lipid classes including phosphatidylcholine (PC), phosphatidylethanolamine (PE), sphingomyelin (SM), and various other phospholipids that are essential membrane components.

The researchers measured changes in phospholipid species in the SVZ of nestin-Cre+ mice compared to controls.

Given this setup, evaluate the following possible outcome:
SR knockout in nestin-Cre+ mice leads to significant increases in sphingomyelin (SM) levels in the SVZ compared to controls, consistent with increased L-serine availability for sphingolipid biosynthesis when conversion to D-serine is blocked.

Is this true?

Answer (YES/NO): NO